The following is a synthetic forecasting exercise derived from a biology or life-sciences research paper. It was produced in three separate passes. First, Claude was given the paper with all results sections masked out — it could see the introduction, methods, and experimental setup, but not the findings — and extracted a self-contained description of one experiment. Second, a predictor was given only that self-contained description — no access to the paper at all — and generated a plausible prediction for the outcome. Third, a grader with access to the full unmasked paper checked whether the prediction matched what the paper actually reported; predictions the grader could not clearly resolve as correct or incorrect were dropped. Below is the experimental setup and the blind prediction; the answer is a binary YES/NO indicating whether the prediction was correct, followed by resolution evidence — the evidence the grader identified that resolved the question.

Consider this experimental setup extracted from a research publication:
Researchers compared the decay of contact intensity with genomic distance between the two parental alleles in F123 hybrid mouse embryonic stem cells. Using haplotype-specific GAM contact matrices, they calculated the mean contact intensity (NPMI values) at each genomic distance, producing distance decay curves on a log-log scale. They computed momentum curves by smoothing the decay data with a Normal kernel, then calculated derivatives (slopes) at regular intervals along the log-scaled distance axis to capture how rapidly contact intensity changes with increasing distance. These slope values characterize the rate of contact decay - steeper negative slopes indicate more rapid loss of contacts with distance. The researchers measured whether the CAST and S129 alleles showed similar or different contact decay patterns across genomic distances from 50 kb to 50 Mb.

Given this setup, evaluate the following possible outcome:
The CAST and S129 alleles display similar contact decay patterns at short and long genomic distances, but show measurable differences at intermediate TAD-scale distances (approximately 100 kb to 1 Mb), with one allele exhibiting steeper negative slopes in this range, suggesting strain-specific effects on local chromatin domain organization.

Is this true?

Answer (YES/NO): NO